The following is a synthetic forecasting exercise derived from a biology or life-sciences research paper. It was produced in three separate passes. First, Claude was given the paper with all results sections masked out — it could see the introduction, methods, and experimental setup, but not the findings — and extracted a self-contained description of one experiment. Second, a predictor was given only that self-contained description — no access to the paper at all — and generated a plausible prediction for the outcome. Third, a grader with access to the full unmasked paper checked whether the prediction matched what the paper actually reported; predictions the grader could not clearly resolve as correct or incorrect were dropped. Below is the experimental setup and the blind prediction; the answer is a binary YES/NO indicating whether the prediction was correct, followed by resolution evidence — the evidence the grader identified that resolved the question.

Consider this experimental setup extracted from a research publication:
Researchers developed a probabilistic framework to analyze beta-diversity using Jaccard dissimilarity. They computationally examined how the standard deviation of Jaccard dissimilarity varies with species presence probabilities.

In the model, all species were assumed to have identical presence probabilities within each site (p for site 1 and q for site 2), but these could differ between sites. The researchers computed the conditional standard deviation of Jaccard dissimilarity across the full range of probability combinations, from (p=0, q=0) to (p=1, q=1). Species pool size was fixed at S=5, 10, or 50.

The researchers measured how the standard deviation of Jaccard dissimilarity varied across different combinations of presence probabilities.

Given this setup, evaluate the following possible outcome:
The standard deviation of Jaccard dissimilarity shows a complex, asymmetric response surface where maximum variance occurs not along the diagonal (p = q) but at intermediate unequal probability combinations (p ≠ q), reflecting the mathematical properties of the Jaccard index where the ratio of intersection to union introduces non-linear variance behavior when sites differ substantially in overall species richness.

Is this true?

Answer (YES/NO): NO